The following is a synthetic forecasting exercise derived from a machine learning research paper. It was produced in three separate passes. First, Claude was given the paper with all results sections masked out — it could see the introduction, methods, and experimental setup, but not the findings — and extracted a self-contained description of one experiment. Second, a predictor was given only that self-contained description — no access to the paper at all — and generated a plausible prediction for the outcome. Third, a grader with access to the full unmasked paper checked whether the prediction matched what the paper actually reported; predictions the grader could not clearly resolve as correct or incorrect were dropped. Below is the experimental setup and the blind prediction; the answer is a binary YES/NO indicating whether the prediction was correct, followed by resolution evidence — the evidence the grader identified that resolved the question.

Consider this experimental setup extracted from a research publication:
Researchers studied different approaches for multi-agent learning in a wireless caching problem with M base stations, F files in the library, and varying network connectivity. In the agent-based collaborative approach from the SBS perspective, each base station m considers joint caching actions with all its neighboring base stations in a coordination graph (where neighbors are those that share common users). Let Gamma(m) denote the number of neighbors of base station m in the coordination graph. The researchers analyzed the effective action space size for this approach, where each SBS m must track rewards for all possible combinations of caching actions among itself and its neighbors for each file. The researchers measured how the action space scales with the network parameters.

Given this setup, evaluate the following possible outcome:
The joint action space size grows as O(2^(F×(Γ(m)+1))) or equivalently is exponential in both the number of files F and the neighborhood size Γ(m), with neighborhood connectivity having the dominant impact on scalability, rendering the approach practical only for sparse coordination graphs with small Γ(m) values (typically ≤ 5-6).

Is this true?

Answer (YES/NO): NO